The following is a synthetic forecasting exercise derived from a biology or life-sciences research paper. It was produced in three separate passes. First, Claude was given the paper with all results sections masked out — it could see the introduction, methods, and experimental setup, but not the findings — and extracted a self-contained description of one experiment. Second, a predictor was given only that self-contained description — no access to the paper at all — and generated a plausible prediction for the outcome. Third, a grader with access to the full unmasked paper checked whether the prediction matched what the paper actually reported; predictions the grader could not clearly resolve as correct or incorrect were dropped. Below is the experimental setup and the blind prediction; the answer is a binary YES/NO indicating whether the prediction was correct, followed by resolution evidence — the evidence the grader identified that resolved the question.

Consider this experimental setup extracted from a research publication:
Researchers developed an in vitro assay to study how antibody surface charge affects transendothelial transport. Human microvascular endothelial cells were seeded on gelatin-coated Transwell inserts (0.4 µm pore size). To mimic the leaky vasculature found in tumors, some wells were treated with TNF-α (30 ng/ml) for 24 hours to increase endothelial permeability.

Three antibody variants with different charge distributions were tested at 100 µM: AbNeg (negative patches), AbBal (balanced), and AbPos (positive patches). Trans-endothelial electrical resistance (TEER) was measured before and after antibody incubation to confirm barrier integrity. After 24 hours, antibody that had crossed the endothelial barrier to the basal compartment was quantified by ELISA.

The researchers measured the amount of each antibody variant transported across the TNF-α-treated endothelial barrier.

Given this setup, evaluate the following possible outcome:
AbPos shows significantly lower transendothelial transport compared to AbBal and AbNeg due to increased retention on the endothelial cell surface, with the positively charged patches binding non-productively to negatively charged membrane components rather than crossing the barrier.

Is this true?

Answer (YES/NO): NO